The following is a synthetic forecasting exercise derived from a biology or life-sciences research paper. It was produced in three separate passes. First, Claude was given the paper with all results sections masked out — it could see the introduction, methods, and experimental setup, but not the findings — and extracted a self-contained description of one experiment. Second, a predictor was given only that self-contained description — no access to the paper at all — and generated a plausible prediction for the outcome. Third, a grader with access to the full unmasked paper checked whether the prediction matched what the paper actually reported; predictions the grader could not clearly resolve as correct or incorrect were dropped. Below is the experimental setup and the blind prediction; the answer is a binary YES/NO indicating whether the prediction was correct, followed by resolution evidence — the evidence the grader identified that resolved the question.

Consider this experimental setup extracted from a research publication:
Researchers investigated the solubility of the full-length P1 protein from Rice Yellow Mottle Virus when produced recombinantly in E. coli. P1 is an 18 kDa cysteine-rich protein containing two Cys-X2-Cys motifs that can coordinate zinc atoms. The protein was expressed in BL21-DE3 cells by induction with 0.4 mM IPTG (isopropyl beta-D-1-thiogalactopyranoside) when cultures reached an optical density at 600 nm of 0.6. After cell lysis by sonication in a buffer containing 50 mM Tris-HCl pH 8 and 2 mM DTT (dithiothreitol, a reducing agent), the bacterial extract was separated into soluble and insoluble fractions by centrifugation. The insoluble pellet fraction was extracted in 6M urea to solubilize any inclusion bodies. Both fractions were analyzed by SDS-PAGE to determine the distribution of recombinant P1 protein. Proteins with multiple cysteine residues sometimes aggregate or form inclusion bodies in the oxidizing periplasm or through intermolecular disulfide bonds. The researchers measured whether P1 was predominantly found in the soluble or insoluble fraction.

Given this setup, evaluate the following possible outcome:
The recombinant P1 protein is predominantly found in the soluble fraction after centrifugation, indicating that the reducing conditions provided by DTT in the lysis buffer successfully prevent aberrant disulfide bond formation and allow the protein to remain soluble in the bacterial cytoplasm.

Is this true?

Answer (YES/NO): YES